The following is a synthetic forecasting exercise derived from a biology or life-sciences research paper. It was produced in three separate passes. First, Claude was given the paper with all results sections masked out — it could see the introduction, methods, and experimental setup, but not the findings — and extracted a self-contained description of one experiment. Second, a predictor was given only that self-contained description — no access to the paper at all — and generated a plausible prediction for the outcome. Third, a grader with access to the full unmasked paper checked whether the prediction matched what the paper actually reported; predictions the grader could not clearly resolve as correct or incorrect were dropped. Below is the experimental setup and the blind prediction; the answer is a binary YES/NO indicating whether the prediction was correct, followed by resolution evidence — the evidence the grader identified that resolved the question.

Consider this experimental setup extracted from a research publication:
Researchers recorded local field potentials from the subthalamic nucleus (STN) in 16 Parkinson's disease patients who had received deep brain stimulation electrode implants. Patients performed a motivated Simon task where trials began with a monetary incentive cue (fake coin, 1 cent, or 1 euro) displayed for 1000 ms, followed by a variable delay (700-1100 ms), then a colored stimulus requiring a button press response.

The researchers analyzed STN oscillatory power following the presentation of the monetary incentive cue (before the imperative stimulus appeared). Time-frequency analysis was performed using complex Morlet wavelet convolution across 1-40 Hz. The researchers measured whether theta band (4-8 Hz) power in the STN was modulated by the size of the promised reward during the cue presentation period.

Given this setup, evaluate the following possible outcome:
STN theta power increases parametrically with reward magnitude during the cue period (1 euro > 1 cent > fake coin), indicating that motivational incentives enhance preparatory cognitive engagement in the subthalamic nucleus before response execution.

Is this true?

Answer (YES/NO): NO